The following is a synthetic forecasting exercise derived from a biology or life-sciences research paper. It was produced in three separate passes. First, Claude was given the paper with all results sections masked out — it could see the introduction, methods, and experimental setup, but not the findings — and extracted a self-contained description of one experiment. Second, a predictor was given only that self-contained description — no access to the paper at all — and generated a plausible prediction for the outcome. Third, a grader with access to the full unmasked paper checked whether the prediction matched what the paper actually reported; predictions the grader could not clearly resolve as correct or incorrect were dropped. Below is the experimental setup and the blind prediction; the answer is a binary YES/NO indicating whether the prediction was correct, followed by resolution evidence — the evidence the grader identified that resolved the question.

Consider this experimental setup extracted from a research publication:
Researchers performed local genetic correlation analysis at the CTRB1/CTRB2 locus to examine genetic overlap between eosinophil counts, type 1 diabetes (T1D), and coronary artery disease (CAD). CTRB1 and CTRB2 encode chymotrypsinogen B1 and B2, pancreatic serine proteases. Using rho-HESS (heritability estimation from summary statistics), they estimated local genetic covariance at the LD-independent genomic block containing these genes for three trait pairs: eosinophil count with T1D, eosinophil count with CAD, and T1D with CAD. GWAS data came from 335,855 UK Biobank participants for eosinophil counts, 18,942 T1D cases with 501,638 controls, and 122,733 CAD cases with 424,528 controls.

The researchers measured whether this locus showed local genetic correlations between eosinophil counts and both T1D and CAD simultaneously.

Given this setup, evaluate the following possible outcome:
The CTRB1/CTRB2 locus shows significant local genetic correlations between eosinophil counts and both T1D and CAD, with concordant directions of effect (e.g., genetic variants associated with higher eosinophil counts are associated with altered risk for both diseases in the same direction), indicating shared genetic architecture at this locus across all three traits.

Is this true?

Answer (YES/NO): NO